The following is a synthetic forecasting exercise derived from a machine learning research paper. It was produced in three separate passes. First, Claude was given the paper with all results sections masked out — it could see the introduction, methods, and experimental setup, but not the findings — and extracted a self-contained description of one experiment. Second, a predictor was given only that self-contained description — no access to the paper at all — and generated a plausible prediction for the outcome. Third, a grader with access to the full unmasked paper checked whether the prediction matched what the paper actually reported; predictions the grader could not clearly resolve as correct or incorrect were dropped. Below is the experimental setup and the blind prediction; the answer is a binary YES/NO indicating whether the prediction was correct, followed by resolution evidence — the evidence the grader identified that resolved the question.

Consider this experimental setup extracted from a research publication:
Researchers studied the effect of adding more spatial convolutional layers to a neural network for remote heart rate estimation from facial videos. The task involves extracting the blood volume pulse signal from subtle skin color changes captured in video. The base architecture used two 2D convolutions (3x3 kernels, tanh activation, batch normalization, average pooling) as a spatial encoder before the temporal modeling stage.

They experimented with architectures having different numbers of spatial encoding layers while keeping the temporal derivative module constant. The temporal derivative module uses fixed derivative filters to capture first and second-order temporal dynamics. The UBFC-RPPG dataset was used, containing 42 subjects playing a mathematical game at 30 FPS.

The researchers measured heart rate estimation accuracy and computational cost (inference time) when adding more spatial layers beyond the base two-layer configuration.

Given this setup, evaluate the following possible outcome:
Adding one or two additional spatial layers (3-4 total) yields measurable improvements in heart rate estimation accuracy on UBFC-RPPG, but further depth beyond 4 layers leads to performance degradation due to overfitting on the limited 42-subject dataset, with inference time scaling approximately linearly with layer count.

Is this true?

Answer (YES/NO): NO